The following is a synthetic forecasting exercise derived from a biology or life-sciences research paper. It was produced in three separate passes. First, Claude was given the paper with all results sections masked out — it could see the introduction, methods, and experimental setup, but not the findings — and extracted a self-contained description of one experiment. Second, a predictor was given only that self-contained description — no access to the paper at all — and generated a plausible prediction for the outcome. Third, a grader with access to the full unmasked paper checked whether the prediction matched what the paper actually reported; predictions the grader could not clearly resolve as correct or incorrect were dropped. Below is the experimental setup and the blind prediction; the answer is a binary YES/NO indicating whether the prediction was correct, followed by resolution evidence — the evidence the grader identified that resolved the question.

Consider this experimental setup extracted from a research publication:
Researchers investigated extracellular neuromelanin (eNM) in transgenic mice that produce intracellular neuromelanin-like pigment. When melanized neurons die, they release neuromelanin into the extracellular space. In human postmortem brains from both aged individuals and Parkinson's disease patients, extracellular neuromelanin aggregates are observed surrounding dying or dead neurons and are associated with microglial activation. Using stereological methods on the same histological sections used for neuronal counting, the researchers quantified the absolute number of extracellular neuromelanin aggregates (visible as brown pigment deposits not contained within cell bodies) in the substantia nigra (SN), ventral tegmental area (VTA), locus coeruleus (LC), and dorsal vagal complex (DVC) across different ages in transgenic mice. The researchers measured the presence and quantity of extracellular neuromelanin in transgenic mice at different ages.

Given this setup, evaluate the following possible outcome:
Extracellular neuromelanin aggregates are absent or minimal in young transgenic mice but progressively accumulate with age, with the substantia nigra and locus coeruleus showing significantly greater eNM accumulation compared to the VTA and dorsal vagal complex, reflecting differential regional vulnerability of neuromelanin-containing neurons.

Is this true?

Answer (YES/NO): NO